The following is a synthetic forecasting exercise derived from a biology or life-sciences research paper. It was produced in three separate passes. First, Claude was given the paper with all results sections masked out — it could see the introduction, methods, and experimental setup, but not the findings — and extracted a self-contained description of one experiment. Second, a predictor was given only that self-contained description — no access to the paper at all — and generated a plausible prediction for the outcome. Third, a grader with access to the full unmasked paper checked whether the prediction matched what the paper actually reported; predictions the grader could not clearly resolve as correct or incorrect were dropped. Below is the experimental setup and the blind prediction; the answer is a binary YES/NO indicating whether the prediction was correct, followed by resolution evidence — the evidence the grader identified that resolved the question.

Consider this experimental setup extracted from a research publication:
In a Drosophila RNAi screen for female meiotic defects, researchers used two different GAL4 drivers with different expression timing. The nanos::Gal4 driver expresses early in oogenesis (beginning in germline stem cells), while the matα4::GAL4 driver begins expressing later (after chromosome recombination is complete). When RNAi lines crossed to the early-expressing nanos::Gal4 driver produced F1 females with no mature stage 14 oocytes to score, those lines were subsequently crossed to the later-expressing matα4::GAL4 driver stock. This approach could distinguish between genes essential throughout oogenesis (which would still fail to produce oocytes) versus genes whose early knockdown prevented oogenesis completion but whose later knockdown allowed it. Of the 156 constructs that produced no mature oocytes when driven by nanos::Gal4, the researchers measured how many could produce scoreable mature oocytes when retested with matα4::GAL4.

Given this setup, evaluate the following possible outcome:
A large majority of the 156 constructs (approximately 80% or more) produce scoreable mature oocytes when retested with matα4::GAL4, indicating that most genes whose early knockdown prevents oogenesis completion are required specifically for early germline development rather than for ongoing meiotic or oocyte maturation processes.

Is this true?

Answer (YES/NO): YES